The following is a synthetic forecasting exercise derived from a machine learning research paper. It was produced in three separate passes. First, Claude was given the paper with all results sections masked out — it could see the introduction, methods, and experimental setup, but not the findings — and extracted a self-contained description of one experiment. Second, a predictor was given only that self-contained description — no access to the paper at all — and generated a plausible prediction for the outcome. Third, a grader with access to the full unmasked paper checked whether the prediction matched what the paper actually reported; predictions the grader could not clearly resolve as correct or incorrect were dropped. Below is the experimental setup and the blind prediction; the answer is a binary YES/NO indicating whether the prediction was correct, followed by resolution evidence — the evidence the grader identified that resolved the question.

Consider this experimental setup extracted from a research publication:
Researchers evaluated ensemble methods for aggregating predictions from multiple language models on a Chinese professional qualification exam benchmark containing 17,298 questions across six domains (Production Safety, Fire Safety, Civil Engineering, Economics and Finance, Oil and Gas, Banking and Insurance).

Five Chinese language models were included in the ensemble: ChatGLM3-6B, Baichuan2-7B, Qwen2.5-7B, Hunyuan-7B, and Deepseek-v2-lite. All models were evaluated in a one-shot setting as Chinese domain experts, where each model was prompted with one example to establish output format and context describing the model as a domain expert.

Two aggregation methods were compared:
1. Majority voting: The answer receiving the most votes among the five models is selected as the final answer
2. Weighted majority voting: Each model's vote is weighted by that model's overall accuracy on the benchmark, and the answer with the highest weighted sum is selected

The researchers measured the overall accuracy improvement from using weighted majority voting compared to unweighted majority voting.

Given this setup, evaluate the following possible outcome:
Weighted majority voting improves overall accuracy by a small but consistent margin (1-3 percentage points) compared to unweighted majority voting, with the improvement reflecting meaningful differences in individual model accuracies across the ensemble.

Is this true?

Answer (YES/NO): NO